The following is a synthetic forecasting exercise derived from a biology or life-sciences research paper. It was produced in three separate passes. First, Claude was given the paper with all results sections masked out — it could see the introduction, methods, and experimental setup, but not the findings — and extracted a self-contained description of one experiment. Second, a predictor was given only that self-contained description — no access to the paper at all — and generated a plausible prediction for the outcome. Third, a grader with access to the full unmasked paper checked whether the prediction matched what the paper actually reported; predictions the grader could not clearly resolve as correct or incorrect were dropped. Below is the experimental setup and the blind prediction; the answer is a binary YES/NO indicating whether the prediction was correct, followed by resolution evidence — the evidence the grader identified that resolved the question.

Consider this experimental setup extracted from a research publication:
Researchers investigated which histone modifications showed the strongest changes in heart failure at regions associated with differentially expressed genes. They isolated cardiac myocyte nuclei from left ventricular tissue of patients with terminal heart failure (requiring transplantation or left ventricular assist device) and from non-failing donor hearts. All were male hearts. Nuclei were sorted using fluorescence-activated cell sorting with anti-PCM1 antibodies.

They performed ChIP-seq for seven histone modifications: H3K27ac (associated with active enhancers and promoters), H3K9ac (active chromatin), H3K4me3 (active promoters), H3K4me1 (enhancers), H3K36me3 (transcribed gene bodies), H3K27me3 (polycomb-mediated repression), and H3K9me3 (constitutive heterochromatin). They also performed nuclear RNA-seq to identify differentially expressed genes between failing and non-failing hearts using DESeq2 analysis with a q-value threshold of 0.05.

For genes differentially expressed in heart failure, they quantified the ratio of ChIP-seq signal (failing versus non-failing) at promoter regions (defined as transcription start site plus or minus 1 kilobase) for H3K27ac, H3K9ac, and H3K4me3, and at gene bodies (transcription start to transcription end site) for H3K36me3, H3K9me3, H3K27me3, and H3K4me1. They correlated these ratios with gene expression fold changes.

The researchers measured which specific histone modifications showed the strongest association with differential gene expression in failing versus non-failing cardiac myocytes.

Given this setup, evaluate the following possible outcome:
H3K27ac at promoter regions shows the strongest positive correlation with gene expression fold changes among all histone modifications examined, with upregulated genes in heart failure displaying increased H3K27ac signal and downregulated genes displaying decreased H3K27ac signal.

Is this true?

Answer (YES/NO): NO